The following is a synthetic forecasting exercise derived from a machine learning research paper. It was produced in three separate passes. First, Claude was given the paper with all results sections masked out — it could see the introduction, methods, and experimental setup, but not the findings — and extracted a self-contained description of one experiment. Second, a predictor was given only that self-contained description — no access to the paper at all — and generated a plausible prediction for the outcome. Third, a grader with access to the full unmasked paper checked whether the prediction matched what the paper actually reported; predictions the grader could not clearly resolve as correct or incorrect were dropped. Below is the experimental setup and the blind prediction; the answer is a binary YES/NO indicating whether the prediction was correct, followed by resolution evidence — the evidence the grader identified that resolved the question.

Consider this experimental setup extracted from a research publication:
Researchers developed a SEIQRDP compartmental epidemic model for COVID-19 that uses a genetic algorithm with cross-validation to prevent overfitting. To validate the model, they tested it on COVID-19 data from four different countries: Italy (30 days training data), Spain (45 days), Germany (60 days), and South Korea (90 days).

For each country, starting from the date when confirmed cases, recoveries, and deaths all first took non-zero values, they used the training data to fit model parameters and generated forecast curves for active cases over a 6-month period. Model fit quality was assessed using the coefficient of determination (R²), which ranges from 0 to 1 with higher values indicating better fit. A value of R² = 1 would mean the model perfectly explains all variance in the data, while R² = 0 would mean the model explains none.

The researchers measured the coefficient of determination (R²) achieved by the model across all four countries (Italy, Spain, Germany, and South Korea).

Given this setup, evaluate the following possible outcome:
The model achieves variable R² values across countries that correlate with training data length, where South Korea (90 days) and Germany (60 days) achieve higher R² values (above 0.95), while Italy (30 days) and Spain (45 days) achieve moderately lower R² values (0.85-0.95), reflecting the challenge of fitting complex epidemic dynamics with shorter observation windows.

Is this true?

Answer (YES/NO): NO